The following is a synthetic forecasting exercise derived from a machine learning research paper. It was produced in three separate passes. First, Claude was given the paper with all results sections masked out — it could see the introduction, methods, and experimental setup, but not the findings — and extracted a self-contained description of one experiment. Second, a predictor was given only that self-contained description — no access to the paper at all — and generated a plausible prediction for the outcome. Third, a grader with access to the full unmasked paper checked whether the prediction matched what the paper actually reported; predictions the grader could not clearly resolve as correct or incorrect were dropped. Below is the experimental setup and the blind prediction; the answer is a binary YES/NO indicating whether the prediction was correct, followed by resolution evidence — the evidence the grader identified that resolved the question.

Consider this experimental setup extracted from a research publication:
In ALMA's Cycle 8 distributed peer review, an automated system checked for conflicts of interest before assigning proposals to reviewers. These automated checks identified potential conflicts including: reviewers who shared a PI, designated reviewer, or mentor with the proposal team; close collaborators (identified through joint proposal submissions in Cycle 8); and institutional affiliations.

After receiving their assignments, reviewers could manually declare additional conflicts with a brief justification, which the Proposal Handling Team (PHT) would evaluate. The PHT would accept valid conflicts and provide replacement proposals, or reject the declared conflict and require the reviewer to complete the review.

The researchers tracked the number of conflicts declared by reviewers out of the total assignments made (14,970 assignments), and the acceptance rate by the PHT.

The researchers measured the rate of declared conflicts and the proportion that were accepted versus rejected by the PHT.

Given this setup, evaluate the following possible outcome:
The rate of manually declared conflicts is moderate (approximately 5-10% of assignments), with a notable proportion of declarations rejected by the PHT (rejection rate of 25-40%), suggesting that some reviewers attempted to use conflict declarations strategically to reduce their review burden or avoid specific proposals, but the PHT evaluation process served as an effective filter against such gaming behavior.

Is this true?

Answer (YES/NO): NO